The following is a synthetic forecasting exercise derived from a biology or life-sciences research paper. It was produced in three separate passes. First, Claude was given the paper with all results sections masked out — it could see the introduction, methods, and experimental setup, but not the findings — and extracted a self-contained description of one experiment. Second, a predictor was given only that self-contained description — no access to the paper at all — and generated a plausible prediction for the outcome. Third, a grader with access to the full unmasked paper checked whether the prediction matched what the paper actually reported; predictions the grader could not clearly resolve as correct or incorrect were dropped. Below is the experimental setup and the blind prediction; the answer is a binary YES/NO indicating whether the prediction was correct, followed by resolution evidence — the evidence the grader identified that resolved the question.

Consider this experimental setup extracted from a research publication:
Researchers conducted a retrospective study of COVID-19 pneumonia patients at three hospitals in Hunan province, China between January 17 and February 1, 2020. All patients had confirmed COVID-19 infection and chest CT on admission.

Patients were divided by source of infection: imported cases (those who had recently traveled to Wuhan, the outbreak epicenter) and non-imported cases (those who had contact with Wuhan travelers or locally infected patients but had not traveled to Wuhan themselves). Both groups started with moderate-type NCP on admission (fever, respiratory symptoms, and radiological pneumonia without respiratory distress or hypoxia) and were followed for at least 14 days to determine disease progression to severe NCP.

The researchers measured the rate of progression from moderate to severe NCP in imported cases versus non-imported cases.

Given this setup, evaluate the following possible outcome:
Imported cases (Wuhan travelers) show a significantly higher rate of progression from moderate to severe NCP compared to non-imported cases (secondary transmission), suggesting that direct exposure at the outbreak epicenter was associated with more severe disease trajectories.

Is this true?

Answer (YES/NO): NO